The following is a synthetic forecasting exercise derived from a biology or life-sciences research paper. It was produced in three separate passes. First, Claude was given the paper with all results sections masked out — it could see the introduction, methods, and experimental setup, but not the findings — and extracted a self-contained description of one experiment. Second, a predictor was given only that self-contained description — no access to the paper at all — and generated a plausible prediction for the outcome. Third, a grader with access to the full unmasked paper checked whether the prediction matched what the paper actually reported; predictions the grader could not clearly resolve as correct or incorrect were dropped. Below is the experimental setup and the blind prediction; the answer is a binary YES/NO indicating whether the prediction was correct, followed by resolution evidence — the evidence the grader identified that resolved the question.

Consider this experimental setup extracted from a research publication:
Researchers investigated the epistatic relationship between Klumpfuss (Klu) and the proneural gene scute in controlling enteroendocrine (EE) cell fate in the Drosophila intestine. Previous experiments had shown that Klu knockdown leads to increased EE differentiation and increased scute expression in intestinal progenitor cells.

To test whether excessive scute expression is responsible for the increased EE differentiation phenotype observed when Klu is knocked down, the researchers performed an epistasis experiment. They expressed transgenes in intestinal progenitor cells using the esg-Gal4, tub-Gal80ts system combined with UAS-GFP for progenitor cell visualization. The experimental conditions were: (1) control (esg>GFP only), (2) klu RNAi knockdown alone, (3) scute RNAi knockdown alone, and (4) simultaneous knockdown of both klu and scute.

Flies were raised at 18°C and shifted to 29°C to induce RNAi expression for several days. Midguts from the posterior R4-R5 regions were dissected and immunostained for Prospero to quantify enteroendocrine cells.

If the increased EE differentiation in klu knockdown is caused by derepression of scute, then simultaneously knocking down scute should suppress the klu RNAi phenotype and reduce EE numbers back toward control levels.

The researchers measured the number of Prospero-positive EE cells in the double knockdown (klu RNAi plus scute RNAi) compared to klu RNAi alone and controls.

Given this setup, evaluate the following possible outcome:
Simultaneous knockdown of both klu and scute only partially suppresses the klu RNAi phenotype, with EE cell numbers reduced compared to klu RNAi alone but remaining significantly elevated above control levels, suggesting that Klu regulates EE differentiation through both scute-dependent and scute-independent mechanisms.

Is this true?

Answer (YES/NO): NO